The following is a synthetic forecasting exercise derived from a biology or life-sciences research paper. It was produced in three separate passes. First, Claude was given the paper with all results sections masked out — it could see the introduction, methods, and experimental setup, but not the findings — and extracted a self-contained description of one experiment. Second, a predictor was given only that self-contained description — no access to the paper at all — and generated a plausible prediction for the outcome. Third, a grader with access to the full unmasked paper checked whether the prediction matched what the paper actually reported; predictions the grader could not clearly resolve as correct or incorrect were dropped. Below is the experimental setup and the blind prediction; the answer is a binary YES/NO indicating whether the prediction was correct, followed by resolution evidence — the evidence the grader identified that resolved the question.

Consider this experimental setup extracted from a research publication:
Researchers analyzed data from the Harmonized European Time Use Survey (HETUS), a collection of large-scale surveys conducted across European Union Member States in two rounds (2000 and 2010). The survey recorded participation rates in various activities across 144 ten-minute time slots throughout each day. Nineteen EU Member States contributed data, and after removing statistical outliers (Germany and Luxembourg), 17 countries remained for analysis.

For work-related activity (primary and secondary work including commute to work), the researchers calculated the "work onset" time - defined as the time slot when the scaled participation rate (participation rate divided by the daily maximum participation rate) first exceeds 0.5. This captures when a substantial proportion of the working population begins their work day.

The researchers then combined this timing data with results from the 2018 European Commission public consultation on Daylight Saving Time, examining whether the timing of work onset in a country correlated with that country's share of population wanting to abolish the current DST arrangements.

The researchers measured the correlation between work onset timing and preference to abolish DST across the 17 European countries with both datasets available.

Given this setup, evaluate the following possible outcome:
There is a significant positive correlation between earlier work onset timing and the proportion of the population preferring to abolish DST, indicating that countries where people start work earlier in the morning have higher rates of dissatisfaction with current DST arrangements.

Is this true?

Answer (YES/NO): YES